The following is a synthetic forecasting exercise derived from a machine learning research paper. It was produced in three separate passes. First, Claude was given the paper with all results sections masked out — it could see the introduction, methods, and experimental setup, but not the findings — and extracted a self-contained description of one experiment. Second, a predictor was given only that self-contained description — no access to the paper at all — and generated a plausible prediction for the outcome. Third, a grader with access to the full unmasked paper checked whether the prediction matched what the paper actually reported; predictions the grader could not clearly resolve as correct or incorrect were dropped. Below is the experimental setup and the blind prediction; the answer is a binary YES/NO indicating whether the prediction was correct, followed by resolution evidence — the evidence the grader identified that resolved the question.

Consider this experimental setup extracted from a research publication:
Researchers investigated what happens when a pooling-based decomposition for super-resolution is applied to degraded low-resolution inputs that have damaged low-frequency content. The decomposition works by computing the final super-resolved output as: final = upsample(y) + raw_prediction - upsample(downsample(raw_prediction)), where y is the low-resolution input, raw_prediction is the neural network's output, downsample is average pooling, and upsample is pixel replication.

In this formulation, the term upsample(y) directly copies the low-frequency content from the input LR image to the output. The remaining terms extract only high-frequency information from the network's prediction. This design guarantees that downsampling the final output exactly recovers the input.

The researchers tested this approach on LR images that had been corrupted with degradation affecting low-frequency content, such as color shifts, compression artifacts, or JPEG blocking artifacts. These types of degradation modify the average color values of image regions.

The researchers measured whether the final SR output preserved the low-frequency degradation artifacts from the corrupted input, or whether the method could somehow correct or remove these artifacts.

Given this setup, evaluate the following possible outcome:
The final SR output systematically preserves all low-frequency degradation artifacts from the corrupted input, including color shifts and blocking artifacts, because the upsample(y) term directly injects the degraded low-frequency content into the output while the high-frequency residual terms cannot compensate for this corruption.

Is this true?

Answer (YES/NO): YES